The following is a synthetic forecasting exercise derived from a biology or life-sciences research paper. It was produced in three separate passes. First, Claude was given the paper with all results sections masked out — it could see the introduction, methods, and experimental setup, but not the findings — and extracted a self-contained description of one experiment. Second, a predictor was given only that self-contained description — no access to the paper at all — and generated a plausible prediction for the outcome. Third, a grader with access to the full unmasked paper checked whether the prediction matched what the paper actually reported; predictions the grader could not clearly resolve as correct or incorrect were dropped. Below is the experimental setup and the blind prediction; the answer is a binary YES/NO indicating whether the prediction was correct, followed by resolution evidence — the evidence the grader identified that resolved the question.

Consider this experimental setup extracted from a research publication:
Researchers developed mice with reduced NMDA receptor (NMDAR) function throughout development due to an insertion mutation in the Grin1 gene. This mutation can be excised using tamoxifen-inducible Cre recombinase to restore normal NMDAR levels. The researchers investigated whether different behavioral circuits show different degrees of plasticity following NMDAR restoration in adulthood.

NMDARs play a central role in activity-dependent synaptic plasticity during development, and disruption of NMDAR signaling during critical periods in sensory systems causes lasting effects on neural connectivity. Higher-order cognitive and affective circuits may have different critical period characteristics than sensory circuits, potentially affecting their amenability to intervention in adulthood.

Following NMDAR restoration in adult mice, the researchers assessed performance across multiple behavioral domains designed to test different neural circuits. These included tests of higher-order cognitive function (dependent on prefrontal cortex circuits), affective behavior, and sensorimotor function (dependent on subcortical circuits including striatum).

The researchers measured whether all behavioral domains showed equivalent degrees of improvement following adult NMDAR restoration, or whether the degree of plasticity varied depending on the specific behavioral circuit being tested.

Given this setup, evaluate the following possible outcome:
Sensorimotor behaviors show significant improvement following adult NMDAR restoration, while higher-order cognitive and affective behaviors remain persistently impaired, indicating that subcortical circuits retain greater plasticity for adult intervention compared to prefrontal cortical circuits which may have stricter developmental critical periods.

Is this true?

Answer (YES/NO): NO